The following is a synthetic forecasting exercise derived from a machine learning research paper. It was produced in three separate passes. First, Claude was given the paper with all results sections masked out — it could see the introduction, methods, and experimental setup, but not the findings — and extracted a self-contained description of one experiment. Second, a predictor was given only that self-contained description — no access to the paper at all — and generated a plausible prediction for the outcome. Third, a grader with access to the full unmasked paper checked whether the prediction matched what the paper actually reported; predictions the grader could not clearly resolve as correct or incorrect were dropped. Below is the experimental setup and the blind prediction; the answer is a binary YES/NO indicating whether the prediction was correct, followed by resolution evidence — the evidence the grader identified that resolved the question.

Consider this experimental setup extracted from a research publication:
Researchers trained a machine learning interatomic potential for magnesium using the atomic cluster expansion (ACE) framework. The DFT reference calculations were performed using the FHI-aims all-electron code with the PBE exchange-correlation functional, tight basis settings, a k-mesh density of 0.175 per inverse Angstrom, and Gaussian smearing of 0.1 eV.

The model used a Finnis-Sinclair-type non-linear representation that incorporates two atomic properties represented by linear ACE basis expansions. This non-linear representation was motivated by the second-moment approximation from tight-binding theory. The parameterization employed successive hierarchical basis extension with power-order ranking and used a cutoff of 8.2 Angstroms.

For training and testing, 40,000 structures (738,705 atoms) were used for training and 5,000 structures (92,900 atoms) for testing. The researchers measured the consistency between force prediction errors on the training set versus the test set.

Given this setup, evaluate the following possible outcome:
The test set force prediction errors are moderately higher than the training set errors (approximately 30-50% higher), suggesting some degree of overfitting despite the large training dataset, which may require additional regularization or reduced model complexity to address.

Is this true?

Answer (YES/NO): NO